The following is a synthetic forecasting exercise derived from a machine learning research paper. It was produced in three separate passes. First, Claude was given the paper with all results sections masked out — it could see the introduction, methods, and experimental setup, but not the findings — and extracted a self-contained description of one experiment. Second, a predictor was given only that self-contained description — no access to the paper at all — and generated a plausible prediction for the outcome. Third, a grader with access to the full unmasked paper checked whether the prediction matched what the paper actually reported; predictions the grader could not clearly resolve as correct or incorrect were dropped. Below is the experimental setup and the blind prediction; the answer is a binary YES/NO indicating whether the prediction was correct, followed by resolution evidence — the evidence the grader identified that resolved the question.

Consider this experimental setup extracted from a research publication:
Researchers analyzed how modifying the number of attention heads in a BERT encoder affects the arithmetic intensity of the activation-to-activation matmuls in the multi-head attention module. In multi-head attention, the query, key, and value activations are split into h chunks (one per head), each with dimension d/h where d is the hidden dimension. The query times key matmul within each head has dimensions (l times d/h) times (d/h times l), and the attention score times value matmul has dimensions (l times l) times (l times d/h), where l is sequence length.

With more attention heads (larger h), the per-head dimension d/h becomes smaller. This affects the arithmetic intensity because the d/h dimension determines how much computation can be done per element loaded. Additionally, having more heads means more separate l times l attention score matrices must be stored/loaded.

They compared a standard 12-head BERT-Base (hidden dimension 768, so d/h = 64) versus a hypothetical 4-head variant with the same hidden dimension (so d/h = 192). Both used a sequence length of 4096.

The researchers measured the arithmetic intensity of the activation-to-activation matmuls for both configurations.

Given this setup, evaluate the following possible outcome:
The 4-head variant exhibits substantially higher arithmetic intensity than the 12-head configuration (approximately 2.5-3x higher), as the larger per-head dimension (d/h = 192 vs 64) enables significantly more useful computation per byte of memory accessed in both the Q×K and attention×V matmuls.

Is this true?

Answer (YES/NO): YES